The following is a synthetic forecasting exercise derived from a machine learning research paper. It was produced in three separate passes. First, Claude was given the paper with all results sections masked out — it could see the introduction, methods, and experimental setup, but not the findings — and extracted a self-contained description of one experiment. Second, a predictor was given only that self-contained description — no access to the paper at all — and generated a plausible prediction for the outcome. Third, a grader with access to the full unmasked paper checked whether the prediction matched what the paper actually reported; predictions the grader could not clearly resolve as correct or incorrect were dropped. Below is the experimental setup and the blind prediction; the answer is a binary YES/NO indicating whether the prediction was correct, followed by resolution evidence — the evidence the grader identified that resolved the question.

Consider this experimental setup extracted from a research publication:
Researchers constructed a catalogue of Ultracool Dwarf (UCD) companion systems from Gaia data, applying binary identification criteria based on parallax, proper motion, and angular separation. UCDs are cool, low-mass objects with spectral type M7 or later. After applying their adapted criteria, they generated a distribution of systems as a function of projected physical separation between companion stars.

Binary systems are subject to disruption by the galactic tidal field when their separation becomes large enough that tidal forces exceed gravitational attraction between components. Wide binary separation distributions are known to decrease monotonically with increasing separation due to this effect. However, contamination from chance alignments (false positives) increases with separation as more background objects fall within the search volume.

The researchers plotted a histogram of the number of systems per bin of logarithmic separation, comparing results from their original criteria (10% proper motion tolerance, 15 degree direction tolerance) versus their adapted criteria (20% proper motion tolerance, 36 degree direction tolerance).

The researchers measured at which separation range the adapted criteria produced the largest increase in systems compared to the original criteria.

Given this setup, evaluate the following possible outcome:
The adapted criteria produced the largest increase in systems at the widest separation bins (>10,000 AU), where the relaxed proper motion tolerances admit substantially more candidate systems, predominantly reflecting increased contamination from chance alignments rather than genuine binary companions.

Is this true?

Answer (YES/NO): YES